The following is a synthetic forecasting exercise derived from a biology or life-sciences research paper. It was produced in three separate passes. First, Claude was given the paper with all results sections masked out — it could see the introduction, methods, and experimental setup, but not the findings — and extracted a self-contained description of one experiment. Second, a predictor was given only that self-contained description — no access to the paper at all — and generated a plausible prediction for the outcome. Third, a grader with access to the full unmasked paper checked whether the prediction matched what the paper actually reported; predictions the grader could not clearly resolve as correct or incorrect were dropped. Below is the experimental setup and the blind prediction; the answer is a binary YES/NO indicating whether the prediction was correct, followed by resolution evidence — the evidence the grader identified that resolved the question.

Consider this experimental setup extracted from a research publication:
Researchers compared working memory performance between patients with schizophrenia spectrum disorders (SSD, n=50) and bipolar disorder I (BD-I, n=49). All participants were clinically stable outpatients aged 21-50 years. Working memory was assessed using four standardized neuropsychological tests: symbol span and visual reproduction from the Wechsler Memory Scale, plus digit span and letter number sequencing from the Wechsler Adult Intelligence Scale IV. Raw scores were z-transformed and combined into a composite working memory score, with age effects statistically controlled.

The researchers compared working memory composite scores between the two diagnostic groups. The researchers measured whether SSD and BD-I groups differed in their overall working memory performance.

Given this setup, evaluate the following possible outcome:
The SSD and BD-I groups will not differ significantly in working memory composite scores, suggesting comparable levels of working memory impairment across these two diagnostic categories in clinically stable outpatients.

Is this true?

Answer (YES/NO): NO